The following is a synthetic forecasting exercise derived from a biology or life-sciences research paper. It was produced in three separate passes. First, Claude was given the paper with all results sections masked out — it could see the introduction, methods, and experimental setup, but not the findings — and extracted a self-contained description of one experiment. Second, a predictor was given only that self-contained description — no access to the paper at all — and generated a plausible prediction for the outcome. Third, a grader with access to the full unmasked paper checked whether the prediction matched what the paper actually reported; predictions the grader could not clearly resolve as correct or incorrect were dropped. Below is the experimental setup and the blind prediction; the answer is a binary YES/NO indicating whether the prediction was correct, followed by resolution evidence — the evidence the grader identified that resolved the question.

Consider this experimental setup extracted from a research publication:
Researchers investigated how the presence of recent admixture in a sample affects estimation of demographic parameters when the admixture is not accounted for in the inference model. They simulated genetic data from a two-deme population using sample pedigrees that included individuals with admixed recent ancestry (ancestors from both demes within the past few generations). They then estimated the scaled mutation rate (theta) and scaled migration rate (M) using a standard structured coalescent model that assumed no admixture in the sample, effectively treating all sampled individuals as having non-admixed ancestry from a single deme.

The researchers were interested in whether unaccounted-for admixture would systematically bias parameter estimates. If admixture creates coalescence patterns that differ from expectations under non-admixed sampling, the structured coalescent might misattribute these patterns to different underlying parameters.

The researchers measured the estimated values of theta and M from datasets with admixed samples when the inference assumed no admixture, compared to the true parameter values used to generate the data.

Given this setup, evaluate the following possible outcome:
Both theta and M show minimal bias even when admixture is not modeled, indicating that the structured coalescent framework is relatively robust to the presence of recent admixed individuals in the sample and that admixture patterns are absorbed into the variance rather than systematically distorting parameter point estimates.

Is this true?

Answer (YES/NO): NO